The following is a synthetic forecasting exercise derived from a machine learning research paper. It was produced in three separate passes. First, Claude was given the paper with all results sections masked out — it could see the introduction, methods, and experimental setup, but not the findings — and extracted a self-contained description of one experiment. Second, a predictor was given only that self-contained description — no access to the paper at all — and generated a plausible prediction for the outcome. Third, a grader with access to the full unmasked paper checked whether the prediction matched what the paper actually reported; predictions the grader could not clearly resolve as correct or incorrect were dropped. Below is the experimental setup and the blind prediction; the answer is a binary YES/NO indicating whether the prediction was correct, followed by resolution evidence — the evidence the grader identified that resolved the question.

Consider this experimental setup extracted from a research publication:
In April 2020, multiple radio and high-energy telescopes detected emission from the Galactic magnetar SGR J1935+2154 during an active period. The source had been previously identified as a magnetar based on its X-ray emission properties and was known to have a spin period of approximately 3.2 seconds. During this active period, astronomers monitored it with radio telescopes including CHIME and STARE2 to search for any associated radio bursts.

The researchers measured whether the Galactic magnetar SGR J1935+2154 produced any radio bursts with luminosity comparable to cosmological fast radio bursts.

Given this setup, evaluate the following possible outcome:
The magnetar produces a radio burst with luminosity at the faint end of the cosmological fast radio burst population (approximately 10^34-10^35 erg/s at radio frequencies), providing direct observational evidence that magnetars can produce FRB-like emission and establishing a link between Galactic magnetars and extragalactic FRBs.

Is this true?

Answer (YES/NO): YES